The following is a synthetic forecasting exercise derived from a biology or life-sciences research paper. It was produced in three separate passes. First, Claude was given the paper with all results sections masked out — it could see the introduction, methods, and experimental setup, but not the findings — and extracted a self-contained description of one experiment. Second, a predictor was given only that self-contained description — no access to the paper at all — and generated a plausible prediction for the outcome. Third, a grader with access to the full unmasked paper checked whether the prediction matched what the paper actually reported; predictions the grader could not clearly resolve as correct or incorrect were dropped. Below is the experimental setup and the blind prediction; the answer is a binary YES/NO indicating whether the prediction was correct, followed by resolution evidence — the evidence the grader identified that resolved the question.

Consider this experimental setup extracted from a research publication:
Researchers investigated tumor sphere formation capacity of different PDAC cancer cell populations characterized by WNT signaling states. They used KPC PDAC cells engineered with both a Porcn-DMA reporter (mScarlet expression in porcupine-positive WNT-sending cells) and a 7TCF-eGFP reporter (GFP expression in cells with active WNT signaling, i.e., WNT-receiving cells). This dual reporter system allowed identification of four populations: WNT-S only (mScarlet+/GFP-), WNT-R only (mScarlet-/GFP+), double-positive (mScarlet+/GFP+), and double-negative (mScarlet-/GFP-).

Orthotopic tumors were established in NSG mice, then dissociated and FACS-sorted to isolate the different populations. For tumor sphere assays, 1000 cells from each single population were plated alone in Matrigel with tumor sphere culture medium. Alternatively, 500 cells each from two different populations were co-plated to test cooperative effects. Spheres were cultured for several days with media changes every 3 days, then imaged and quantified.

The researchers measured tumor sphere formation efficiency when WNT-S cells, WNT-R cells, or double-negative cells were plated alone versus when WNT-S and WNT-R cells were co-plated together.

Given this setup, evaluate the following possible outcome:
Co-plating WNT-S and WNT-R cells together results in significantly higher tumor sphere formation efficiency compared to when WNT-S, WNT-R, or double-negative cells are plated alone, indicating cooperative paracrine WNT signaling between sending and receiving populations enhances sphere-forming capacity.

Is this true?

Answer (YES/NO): YES